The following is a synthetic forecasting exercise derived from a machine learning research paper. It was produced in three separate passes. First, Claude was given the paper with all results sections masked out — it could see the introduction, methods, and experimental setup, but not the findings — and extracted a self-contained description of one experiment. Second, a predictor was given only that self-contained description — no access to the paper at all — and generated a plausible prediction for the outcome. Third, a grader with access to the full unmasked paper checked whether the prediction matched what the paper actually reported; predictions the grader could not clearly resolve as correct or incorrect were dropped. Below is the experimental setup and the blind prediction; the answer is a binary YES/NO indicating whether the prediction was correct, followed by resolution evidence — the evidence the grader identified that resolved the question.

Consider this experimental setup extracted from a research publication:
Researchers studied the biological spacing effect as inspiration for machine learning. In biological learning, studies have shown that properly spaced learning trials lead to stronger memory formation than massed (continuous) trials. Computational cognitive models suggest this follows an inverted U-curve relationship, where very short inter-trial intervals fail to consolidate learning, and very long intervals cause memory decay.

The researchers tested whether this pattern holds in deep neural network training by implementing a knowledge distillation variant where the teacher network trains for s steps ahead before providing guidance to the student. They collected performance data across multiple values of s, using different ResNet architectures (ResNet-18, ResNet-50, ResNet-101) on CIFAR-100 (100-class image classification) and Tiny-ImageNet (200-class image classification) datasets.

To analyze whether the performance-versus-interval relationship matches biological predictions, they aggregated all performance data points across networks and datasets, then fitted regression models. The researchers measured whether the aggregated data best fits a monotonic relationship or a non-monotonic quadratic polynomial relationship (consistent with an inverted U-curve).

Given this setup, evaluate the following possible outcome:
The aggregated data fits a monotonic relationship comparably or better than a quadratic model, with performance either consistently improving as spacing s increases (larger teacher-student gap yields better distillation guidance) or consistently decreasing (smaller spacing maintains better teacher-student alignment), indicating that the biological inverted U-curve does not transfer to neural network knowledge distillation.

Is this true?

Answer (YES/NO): NO